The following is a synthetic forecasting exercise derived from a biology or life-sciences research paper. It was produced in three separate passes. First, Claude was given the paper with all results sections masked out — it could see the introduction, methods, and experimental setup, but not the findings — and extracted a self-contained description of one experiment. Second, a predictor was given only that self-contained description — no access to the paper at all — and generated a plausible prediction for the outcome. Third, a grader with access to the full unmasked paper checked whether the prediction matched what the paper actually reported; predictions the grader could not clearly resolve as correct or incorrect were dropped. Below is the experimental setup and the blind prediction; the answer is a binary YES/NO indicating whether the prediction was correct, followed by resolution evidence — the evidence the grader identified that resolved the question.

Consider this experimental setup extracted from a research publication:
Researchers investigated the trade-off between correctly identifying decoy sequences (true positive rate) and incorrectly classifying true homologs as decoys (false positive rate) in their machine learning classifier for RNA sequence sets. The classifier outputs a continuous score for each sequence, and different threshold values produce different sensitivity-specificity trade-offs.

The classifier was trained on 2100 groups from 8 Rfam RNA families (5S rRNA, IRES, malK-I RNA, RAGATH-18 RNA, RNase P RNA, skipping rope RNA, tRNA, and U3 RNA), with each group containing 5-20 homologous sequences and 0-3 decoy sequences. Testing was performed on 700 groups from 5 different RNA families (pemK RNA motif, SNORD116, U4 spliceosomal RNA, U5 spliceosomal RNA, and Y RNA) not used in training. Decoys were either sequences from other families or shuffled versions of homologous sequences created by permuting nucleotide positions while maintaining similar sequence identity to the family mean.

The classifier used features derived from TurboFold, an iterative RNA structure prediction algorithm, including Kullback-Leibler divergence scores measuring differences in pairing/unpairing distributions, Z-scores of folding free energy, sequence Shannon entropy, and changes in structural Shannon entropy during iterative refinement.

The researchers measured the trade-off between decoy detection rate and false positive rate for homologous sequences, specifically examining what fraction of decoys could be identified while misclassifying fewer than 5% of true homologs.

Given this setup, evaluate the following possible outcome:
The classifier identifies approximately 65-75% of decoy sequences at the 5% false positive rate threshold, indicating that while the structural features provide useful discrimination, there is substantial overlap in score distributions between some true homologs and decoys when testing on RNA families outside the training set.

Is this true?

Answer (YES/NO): NO